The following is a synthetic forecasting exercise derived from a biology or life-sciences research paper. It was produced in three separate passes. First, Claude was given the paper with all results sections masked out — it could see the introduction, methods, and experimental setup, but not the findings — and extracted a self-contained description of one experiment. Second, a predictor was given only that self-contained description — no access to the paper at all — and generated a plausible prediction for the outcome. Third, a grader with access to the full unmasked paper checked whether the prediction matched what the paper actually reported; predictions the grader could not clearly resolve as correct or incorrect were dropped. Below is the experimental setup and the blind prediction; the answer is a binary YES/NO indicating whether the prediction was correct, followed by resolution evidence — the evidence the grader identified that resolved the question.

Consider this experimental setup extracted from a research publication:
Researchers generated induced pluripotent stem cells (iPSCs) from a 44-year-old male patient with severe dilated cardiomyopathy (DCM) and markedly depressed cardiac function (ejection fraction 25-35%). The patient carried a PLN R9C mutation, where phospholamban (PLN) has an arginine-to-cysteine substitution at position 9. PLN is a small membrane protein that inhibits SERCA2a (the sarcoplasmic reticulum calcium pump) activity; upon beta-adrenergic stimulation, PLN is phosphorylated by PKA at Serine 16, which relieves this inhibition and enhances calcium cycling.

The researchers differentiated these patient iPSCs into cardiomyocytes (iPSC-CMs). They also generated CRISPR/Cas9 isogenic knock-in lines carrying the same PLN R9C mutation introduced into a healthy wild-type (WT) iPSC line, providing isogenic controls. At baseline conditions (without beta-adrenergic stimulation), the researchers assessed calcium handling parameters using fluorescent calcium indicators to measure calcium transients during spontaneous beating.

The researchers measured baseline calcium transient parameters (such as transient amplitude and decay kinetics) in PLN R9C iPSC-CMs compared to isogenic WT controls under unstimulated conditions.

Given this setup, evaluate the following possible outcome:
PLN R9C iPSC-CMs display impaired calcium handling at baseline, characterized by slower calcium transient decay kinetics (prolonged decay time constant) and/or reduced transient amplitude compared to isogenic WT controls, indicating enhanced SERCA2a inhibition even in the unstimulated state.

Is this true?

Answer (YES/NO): NO